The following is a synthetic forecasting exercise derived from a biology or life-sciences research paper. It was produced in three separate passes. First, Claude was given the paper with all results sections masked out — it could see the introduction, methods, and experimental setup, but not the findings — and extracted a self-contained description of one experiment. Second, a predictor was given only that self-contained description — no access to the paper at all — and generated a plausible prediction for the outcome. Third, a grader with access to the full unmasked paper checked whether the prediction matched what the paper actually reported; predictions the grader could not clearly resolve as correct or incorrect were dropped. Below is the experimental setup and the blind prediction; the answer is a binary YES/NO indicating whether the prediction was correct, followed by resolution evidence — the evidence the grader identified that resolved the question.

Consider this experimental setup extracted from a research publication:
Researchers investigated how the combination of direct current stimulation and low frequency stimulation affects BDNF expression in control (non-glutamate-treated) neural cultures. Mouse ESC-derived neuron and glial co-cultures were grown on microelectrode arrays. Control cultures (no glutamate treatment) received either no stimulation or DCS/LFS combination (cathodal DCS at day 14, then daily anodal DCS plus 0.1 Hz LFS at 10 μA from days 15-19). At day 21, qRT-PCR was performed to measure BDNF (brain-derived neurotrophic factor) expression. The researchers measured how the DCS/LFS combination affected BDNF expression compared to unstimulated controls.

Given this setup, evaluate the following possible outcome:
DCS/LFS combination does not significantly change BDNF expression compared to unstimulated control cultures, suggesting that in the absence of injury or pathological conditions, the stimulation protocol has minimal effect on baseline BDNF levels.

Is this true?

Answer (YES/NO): NO